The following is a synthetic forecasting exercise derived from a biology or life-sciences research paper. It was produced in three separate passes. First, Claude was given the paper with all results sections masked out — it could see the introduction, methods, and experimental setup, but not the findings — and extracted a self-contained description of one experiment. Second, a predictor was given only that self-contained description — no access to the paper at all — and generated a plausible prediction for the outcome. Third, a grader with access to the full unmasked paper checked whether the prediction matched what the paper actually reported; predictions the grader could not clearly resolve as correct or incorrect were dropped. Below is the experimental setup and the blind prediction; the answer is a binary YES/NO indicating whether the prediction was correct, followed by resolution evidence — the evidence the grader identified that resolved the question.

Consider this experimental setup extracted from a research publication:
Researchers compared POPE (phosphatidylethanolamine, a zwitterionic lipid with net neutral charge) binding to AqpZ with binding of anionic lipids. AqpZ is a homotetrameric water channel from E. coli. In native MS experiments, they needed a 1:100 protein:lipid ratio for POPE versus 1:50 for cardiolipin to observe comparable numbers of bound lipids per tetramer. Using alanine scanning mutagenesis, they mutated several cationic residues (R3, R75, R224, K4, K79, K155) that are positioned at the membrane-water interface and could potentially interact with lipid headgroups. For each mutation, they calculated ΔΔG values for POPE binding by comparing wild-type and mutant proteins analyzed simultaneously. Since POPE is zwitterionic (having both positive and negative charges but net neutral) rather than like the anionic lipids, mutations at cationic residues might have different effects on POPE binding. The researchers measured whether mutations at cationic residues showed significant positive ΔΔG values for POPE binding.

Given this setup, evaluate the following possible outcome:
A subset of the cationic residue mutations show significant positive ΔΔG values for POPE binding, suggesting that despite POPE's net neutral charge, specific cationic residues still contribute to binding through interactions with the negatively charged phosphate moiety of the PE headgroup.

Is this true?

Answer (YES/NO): NO